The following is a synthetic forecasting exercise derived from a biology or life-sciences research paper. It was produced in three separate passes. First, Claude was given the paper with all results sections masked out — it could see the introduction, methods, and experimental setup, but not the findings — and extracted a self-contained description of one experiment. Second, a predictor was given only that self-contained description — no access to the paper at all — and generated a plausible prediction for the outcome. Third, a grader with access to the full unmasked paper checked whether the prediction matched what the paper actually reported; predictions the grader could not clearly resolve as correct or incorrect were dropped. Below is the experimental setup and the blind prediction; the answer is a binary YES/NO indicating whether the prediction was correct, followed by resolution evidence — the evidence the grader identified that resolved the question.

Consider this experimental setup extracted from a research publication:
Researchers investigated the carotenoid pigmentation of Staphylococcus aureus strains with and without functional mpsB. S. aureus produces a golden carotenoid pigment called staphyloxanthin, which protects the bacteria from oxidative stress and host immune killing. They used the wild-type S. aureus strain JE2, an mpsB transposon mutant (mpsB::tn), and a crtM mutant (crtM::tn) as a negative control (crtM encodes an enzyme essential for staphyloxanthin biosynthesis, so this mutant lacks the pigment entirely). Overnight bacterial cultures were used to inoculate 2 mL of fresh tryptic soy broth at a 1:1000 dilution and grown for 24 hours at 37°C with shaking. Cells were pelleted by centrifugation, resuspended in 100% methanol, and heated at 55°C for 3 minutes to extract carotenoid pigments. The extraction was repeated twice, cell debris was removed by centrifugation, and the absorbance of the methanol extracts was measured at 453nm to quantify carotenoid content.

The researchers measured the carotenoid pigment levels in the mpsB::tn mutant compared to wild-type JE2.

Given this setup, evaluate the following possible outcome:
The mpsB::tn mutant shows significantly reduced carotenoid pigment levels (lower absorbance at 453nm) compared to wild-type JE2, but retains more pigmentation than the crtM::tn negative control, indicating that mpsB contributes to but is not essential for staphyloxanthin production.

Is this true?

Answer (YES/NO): NO